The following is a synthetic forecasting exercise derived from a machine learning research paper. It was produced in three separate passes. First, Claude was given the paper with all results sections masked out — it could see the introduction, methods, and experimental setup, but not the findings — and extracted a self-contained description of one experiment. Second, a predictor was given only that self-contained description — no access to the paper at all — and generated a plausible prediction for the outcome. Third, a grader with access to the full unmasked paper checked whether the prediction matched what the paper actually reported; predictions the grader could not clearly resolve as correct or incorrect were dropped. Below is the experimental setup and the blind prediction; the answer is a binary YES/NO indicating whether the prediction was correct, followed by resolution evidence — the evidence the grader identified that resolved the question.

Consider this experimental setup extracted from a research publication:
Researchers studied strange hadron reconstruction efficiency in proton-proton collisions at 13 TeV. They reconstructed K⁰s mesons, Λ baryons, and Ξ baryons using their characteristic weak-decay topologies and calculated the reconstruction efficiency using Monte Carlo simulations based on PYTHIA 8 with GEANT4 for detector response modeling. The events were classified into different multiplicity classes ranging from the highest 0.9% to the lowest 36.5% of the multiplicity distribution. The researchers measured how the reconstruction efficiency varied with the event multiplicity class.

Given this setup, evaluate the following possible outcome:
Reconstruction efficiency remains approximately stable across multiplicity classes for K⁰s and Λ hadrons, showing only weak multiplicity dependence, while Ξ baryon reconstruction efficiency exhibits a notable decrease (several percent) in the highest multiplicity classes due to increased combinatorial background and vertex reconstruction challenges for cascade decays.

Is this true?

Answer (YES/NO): NO